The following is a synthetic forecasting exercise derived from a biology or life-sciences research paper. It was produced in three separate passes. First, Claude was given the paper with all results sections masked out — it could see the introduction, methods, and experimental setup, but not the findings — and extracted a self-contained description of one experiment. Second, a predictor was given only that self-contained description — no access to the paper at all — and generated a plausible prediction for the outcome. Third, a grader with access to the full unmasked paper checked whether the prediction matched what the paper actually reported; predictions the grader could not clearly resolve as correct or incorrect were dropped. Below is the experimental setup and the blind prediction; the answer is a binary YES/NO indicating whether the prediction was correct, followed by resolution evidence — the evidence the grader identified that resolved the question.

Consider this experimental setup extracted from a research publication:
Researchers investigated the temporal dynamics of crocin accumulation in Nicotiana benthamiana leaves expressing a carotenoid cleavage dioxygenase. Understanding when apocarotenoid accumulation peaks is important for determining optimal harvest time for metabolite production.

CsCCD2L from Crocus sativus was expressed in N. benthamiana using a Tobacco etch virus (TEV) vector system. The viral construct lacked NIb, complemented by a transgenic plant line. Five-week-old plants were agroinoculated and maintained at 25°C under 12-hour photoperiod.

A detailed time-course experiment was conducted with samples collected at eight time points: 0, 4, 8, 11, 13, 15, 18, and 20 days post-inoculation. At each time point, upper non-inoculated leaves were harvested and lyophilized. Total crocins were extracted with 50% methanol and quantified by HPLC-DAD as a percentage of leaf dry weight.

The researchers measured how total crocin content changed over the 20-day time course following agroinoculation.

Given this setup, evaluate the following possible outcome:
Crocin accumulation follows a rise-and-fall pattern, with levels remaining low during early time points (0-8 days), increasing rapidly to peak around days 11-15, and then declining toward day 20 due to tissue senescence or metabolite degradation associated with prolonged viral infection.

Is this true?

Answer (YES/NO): NO